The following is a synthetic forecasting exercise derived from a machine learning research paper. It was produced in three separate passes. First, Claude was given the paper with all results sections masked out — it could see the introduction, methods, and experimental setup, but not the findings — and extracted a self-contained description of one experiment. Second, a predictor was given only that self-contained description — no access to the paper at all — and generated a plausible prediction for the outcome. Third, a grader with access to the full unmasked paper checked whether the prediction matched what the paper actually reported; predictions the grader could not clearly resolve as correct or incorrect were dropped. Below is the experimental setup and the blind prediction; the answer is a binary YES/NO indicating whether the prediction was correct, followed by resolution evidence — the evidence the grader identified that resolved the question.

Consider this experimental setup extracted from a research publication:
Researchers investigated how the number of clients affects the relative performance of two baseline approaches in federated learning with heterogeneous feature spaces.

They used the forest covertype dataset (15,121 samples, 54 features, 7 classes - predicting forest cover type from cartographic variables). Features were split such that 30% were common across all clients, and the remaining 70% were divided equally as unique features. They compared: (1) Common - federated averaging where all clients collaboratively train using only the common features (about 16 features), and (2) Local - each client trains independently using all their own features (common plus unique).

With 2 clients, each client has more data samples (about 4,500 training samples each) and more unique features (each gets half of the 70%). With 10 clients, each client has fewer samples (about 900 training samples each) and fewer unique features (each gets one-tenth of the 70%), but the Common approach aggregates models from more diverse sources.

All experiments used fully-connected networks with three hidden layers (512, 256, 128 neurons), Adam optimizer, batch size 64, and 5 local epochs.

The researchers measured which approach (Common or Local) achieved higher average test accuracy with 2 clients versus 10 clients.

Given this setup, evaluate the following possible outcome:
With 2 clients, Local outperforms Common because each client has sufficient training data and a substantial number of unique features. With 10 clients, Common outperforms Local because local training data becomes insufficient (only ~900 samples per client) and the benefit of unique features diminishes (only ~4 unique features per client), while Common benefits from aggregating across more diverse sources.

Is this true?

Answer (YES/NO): YES